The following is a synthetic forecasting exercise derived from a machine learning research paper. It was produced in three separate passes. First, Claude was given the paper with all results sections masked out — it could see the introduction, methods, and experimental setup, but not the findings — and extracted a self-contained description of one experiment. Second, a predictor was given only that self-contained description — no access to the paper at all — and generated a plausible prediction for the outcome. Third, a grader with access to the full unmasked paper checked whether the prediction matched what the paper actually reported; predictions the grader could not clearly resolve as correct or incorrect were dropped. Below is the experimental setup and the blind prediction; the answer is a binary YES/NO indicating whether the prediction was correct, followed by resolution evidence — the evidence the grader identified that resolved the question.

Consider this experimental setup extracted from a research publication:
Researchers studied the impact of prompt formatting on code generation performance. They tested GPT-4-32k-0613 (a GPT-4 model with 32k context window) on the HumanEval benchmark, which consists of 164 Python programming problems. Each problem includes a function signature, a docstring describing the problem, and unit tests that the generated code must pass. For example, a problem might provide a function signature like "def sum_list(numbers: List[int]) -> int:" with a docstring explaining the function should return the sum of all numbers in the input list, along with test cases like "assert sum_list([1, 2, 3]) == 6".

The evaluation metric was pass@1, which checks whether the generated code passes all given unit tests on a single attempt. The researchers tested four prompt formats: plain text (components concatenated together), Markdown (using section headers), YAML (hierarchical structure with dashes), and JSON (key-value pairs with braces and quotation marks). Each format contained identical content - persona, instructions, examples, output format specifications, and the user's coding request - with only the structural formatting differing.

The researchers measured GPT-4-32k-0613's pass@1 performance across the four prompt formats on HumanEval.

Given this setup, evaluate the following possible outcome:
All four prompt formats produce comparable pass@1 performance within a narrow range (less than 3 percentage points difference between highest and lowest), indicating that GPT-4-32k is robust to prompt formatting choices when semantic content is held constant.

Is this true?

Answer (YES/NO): NO